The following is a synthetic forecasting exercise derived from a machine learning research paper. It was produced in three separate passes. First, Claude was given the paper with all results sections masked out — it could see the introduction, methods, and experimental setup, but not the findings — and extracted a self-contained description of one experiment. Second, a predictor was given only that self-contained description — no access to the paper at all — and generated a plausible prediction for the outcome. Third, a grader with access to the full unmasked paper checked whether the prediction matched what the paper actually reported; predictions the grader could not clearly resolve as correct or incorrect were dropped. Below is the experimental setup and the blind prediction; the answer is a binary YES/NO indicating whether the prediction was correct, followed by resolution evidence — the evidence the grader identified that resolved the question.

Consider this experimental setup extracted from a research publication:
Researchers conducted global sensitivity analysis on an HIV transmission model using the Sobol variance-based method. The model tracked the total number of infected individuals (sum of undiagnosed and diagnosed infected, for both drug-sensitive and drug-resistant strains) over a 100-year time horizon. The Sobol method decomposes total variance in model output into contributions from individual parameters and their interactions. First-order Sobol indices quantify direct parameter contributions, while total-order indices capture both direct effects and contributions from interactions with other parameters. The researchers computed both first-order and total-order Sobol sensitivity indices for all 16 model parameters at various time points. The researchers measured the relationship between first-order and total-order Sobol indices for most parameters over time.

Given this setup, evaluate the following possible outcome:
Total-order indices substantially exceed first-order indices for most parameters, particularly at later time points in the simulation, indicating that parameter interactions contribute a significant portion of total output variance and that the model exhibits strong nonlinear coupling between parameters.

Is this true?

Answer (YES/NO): YES